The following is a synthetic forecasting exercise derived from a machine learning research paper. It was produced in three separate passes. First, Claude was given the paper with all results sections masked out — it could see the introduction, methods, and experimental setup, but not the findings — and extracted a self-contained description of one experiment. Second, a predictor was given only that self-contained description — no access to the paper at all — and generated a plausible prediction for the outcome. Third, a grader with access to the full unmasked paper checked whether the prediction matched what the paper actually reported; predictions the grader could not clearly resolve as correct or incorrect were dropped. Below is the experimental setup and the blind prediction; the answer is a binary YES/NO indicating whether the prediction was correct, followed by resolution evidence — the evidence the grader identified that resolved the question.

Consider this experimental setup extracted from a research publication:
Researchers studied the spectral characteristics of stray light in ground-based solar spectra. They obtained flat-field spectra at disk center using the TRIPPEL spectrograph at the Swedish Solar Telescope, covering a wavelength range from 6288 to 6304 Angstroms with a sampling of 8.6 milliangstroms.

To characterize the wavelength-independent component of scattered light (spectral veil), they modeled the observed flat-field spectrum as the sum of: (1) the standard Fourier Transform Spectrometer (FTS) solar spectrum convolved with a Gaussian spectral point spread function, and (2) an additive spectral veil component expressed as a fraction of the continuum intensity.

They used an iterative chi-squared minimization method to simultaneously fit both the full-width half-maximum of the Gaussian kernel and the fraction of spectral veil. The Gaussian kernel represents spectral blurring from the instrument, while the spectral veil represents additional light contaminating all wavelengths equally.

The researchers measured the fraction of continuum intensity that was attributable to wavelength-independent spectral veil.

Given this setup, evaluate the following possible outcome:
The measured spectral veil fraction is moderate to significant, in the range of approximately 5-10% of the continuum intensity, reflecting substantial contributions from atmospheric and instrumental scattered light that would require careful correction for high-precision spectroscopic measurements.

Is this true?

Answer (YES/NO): YES